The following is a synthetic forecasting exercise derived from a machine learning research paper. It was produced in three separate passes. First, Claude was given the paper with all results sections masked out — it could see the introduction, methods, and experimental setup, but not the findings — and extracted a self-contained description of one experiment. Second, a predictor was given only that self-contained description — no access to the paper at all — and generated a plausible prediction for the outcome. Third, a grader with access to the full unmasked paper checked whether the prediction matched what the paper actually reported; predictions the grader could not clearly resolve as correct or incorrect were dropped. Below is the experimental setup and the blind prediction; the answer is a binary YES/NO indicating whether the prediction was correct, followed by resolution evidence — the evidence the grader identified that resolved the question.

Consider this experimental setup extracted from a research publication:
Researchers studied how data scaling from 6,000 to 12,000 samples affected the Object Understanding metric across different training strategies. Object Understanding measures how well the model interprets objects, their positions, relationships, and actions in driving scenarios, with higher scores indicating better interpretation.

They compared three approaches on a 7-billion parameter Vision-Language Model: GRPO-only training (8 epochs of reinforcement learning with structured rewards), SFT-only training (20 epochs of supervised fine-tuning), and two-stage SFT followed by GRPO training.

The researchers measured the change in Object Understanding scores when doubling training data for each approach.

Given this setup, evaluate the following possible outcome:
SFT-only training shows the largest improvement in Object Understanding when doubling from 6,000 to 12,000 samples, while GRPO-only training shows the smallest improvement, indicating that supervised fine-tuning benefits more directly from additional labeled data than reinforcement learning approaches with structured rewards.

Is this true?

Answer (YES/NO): NO